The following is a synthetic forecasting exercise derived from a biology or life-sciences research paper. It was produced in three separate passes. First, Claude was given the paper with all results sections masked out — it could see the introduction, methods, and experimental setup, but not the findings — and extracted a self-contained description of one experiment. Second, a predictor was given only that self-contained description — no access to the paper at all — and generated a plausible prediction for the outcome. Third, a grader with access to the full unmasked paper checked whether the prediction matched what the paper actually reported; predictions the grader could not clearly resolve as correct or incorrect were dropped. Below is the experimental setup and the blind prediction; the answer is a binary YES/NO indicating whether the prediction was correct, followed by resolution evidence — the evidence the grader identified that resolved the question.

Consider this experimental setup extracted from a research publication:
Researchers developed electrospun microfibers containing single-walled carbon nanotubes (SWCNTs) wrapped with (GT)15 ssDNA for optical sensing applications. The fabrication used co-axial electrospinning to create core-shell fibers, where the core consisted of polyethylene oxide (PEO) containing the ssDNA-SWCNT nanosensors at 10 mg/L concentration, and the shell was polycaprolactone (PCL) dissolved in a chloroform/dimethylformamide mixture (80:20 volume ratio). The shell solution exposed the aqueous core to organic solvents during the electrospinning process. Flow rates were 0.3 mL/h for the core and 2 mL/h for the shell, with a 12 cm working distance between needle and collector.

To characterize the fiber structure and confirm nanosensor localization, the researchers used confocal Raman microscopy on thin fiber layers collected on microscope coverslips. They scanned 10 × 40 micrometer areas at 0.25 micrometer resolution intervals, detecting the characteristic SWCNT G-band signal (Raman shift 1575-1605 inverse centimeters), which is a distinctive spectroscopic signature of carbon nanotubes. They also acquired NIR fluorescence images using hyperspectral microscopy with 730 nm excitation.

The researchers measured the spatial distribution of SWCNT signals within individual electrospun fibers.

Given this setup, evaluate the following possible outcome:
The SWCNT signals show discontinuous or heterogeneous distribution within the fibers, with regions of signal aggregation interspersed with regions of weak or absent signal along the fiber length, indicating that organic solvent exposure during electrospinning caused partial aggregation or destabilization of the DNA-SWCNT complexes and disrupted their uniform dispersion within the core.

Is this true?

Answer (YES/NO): NO